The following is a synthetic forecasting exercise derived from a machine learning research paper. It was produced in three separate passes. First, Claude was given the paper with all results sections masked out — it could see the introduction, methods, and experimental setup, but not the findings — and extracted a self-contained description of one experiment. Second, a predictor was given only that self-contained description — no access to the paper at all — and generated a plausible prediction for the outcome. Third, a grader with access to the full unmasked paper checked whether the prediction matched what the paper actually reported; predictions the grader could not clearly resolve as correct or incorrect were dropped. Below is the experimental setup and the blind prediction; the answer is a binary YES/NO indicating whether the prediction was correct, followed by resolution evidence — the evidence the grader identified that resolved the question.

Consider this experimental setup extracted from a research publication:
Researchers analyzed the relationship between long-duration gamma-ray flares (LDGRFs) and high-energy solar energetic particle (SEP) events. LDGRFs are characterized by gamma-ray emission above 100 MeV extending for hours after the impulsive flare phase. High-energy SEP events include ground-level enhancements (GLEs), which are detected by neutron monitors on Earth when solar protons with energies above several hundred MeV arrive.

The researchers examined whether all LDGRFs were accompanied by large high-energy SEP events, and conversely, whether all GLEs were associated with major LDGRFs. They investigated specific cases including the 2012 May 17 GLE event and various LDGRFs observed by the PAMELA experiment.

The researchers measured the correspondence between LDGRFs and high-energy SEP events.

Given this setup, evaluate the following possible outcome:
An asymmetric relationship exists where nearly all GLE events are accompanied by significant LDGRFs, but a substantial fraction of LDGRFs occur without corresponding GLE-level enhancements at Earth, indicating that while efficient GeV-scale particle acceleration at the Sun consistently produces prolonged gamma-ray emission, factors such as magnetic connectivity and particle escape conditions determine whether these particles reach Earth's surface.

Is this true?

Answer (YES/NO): NO